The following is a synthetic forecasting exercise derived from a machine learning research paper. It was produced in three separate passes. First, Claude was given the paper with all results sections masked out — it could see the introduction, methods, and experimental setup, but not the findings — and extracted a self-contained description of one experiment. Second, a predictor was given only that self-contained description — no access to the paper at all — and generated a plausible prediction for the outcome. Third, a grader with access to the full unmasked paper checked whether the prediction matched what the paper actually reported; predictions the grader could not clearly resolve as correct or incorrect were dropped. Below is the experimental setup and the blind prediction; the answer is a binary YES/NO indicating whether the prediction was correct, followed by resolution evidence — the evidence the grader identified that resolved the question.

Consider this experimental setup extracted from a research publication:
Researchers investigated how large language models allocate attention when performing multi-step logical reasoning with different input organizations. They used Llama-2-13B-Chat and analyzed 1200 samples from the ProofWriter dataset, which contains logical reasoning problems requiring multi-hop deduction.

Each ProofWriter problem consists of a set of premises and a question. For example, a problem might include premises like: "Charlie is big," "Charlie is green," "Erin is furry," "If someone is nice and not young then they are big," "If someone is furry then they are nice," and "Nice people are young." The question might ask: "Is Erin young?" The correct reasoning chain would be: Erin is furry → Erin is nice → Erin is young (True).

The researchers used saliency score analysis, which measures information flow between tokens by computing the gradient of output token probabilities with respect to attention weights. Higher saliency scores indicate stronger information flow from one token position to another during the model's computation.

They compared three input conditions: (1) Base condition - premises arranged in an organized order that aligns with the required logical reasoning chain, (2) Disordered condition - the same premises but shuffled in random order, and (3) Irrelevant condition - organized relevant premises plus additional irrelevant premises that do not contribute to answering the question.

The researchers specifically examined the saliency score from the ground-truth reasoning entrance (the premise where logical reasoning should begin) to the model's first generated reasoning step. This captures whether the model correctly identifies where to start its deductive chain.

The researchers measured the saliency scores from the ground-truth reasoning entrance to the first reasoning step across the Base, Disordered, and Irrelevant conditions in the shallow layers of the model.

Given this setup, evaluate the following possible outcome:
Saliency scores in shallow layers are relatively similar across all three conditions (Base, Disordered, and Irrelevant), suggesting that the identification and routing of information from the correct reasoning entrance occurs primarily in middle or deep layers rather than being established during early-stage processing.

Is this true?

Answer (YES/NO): NO